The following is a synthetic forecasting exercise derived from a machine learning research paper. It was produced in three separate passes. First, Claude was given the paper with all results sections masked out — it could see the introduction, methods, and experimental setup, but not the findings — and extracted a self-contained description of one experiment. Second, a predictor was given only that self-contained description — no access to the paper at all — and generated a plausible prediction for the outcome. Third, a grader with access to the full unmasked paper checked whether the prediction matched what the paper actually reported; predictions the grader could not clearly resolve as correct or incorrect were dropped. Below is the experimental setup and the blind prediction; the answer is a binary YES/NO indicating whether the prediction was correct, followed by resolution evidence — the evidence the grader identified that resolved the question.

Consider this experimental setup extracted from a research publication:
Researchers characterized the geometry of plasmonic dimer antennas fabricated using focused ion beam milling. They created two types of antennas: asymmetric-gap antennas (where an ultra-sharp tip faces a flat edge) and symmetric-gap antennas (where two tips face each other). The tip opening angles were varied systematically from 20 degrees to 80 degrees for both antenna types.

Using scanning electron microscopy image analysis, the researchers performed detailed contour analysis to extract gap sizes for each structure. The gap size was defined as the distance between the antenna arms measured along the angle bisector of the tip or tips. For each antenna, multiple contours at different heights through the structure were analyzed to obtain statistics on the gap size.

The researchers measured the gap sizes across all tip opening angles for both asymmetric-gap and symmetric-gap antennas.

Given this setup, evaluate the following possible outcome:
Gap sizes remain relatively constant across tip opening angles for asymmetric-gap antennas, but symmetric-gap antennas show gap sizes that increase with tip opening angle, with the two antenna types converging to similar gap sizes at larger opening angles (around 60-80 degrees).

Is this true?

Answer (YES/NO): NO